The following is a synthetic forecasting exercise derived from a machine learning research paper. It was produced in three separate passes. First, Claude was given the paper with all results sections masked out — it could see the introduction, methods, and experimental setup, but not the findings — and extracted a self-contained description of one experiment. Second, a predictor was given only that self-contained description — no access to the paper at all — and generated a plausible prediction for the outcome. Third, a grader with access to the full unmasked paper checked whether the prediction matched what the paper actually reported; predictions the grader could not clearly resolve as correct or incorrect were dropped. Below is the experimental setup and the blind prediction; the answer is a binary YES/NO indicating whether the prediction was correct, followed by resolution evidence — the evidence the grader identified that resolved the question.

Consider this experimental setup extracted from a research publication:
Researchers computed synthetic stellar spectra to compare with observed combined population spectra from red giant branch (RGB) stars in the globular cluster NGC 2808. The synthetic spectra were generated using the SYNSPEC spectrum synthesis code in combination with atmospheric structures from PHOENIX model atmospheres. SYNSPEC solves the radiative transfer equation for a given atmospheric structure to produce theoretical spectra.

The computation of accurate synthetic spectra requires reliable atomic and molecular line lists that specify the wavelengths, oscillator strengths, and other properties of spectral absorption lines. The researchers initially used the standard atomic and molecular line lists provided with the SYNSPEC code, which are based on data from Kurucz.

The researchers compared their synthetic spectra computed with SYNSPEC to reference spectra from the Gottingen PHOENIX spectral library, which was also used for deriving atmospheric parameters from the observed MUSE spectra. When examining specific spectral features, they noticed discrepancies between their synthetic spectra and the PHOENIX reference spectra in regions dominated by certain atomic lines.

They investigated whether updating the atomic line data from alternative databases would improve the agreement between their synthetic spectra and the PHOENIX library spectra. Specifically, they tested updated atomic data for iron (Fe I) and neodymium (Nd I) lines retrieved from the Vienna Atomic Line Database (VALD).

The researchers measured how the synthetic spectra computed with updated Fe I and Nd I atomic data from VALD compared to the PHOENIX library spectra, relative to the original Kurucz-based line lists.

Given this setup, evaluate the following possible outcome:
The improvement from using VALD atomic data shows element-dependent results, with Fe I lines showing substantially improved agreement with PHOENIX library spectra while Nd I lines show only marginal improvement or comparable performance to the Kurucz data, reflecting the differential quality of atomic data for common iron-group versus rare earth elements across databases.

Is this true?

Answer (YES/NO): NO